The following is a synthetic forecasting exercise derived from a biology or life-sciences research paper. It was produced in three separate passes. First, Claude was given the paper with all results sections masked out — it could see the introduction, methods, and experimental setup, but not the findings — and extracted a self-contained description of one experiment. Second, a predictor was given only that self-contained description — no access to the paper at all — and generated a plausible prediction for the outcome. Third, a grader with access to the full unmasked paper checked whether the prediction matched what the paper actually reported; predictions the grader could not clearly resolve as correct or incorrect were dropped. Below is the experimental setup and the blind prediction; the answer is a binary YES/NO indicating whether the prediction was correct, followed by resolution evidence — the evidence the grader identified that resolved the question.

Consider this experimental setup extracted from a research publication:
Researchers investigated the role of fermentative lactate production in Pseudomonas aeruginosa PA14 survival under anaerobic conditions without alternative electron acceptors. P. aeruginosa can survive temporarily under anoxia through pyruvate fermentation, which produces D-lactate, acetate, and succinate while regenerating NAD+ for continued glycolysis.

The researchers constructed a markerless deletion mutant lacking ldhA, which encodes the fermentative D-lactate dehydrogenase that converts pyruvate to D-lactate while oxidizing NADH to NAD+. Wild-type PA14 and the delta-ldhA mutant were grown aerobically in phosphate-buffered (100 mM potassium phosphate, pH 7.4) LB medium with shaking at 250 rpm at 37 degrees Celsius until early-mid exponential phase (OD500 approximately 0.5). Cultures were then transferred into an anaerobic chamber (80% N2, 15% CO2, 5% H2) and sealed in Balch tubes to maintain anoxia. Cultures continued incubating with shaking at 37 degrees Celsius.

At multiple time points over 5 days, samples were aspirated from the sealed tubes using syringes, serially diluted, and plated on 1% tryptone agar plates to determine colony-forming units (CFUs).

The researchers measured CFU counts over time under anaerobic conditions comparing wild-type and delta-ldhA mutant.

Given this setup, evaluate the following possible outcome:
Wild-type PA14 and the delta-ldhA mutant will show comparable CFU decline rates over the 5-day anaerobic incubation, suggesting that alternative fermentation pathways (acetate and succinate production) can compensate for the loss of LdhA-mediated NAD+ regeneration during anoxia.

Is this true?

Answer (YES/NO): NO